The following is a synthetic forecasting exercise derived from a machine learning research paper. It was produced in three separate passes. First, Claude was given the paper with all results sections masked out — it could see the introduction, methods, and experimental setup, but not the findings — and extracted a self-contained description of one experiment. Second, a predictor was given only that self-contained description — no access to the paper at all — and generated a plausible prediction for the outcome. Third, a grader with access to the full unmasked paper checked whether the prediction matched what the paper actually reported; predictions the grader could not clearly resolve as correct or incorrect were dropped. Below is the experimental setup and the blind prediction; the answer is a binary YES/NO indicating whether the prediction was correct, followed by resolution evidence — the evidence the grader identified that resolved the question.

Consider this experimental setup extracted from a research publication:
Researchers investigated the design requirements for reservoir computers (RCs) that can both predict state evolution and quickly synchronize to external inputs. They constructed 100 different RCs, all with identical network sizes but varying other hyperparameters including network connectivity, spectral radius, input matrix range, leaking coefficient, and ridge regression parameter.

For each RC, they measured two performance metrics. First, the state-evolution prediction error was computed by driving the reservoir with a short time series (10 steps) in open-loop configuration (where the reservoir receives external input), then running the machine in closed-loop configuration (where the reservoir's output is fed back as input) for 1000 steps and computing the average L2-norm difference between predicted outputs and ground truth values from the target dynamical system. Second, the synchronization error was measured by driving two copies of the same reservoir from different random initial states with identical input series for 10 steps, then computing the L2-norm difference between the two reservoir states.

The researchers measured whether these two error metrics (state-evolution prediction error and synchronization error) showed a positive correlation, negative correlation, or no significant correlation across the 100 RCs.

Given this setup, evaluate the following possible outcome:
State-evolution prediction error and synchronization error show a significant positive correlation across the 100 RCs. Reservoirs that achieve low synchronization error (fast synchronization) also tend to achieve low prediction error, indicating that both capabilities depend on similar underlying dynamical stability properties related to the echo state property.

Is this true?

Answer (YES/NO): NO